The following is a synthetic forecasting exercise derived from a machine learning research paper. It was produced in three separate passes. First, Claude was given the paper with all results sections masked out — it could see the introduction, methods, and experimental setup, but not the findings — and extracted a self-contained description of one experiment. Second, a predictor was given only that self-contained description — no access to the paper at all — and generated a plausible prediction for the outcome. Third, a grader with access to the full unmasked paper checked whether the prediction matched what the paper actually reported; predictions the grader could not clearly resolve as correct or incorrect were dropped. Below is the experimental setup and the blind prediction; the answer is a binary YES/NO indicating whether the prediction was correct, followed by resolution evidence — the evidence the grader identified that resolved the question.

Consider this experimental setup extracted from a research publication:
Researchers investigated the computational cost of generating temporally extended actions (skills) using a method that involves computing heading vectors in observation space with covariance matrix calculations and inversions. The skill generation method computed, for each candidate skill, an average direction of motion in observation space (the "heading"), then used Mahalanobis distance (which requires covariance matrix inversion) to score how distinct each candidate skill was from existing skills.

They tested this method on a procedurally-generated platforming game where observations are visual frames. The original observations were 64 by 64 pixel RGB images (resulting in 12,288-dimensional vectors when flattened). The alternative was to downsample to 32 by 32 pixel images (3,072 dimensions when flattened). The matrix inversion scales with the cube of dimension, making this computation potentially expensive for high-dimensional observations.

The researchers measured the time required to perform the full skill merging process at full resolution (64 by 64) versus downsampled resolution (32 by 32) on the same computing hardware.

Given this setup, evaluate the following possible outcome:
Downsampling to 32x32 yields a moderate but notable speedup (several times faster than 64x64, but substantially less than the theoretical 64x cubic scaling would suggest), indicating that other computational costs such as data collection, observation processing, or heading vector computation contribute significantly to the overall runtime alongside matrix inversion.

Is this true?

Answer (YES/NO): NO